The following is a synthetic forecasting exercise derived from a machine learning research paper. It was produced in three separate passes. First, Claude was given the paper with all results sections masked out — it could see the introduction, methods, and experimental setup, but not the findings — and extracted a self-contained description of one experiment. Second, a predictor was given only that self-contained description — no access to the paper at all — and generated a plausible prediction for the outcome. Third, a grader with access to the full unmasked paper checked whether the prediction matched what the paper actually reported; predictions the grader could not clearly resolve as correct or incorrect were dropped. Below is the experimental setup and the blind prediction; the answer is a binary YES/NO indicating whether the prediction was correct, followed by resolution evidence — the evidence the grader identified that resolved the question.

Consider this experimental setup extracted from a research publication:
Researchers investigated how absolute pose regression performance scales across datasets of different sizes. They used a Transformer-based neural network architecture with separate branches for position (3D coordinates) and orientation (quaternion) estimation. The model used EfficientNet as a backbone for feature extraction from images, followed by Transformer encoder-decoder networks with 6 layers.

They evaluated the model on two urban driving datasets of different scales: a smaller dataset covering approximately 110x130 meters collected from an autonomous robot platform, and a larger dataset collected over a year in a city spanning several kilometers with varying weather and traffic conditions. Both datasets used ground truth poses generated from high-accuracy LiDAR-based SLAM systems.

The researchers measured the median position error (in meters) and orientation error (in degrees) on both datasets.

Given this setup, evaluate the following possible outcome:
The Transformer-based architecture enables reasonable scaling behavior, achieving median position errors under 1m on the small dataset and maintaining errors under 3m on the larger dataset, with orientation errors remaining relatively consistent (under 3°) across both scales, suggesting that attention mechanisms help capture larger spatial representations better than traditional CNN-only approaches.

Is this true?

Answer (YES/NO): NO